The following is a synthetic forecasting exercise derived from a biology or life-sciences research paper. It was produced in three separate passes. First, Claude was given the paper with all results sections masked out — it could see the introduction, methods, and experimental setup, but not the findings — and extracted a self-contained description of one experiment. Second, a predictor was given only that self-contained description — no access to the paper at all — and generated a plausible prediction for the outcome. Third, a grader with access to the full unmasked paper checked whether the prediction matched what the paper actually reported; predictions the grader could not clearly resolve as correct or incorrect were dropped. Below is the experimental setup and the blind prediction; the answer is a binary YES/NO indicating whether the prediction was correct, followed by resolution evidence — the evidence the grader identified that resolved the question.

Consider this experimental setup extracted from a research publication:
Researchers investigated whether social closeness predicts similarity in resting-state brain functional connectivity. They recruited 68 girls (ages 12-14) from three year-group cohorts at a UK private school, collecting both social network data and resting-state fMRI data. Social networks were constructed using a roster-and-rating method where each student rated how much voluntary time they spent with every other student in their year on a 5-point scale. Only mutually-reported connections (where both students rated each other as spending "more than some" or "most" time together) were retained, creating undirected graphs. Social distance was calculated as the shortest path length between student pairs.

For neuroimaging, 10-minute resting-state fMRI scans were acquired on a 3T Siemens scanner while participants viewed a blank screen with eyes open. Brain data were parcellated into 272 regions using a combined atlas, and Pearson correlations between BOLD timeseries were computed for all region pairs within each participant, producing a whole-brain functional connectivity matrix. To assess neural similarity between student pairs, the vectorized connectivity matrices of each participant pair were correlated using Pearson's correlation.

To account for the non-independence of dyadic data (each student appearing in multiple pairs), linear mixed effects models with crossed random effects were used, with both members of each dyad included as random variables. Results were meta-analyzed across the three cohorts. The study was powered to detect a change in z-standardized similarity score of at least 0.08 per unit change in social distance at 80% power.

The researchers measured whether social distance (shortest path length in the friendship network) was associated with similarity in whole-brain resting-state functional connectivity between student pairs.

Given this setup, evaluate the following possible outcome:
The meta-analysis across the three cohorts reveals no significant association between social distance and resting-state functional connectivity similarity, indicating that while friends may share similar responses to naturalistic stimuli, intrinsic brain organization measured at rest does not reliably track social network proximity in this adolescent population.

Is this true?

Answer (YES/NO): YES